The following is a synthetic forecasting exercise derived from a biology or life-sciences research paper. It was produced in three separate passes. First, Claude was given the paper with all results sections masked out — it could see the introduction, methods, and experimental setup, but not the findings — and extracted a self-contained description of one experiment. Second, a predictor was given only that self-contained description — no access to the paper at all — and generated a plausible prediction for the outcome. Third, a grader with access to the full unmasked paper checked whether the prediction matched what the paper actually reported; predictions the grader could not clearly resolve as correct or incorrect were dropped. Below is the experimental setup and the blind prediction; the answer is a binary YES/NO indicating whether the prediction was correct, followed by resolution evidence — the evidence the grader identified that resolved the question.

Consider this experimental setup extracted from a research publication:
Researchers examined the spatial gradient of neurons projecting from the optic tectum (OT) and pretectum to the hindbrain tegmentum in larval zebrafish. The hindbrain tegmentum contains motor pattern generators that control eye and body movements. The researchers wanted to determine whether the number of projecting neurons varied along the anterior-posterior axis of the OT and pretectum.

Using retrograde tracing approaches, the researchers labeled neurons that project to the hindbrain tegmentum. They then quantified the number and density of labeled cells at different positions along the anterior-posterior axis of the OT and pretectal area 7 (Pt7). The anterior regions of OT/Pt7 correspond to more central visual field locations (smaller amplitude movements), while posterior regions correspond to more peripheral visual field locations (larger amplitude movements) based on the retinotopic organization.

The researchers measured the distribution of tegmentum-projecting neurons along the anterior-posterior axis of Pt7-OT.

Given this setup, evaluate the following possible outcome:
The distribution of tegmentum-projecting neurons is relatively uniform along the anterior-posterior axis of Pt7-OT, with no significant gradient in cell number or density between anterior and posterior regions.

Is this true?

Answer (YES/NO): NO